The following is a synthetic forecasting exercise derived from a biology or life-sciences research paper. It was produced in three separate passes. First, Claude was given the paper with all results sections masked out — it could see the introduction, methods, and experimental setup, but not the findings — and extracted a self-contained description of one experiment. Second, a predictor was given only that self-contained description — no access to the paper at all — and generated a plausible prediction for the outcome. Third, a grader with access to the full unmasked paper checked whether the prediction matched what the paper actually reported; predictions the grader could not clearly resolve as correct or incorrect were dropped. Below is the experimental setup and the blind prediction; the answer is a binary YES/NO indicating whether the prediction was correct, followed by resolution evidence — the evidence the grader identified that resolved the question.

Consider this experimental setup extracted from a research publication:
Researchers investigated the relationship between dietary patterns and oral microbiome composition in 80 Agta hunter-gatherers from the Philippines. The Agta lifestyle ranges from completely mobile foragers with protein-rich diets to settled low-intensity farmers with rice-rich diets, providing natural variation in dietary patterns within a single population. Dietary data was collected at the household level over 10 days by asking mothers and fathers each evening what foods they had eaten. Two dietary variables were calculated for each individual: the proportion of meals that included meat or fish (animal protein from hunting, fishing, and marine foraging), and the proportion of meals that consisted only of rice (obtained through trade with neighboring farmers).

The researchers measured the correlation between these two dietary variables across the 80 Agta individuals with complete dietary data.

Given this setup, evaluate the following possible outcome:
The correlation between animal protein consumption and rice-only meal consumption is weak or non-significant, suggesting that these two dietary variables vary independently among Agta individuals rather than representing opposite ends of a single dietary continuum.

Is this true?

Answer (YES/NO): NO